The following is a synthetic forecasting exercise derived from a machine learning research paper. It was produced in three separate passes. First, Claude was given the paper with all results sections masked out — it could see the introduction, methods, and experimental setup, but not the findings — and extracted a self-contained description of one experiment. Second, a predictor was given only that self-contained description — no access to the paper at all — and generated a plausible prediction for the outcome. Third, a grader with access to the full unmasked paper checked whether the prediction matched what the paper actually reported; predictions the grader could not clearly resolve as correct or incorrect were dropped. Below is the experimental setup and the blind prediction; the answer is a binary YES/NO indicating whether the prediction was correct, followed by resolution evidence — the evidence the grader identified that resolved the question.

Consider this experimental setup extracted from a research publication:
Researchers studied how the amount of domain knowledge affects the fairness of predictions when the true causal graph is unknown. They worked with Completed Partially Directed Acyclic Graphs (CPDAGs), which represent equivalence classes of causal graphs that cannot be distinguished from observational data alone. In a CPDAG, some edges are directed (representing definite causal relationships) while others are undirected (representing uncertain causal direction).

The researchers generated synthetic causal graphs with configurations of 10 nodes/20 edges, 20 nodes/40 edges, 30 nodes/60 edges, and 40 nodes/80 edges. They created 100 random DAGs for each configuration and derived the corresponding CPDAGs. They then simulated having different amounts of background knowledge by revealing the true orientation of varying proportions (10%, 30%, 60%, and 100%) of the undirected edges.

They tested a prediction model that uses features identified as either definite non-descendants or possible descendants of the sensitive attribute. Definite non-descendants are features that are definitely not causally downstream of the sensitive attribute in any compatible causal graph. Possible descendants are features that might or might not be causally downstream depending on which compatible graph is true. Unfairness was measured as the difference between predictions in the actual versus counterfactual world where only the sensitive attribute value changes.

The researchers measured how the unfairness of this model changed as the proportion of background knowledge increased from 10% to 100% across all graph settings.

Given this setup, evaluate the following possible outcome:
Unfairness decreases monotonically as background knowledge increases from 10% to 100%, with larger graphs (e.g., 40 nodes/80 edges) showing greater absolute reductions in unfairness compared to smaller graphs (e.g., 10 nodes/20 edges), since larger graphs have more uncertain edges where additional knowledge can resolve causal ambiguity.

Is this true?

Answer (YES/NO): NO